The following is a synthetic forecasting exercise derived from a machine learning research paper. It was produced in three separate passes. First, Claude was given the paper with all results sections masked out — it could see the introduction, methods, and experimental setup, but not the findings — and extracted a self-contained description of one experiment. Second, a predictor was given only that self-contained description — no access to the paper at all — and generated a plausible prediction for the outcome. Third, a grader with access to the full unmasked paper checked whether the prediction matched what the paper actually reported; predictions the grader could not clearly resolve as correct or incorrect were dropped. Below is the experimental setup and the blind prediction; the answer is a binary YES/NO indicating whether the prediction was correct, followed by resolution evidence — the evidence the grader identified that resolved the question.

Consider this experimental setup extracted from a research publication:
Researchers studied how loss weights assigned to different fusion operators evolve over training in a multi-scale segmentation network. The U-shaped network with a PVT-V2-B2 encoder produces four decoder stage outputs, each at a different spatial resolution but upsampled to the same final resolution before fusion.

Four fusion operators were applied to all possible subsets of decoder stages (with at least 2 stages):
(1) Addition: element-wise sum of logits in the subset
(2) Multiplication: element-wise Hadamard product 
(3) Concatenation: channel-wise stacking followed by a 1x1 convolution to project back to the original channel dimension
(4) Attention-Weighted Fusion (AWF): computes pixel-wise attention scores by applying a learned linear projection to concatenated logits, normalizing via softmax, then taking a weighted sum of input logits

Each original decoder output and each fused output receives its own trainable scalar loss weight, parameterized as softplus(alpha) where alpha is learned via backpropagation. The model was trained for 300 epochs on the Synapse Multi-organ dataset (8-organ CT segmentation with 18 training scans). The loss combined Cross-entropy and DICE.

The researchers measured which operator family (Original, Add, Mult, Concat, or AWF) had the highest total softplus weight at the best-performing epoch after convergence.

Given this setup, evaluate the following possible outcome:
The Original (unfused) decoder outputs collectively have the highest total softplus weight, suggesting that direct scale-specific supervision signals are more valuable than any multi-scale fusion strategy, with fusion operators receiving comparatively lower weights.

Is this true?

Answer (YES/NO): NO